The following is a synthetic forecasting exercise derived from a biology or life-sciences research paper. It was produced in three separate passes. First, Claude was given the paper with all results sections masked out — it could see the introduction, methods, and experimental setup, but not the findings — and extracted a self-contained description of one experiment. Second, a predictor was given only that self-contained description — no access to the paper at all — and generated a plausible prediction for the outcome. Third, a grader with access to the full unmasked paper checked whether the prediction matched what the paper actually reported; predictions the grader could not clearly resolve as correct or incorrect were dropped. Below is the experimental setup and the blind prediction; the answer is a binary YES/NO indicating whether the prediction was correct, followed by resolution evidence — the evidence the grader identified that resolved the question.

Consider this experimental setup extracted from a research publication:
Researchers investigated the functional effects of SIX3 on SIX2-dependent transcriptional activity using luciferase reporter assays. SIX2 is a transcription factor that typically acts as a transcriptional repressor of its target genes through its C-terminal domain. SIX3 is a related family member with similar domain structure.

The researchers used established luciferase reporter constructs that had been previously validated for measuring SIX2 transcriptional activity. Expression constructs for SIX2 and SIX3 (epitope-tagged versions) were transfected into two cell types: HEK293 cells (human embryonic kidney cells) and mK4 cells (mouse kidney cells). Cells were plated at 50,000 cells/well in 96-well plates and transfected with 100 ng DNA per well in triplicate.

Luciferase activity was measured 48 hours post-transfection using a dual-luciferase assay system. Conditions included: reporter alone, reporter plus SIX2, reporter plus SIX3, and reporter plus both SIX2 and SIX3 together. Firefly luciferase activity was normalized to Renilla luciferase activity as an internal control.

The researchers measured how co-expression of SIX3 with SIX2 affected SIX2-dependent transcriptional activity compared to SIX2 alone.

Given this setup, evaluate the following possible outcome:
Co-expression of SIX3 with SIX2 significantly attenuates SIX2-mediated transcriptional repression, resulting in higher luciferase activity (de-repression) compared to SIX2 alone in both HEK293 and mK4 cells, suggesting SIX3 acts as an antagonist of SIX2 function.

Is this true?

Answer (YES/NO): NO